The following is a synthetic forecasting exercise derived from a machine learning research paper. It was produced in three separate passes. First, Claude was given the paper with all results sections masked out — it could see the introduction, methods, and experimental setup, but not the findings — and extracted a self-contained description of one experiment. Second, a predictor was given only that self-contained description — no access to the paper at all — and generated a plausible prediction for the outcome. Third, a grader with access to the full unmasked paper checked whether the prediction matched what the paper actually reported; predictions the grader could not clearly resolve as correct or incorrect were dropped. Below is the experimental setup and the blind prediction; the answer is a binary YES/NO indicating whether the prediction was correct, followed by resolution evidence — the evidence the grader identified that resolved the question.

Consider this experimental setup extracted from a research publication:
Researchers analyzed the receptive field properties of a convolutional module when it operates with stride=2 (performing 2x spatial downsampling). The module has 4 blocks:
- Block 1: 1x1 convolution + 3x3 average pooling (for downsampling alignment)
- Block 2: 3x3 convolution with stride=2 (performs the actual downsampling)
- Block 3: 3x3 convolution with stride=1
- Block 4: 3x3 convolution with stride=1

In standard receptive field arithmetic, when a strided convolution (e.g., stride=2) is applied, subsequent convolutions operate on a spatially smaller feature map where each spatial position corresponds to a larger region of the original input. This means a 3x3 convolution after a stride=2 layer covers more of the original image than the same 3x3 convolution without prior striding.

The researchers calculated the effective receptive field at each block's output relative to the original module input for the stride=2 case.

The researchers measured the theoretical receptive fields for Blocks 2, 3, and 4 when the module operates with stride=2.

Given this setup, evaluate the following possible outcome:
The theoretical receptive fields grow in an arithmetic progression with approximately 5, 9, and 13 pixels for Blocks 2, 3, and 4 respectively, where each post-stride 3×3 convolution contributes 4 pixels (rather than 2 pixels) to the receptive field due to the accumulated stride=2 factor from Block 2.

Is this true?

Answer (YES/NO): NO